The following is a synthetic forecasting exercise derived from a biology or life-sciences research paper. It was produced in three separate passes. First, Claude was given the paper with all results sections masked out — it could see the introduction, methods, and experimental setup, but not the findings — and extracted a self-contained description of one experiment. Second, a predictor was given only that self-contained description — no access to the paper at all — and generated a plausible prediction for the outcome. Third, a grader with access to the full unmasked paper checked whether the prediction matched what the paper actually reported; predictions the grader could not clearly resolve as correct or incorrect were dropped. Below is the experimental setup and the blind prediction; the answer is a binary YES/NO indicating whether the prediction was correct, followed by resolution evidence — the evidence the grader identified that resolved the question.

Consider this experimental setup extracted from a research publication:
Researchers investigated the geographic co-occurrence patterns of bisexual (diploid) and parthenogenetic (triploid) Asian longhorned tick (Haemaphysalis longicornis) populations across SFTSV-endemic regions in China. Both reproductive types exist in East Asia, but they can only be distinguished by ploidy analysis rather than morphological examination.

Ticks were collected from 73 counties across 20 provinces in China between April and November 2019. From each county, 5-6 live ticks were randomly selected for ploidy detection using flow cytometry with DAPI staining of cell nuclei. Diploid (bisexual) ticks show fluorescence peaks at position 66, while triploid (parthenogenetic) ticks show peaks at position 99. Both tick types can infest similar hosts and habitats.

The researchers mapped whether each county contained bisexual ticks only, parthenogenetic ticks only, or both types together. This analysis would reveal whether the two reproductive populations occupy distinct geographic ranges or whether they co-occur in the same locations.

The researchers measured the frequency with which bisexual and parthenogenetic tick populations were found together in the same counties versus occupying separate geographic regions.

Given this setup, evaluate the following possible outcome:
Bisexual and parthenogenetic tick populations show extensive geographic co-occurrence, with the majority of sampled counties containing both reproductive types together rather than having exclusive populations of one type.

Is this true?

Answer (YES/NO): NO